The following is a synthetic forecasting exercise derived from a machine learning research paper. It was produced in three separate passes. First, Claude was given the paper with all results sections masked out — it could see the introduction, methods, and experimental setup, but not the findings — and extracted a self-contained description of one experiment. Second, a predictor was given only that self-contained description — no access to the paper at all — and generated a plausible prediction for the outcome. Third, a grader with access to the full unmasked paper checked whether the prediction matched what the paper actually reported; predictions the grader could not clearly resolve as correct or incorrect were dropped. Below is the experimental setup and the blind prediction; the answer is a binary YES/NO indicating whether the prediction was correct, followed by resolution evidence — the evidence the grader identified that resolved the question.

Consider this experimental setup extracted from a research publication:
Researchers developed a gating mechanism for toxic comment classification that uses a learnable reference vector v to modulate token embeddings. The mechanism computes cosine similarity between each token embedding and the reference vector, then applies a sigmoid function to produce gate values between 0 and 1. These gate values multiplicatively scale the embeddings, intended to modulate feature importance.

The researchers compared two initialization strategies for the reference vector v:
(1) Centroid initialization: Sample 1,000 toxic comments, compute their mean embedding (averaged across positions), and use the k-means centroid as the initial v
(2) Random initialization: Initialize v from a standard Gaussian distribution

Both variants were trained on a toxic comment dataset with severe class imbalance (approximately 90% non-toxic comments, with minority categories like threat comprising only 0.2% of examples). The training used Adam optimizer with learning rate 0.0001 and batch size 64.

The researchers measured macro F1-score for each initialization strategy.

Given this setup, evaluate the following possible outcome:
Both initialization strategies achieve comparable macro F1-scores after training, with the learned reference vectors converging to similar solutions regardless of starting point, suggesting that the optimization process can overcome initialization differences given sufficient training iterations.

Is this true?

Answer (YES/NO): NO